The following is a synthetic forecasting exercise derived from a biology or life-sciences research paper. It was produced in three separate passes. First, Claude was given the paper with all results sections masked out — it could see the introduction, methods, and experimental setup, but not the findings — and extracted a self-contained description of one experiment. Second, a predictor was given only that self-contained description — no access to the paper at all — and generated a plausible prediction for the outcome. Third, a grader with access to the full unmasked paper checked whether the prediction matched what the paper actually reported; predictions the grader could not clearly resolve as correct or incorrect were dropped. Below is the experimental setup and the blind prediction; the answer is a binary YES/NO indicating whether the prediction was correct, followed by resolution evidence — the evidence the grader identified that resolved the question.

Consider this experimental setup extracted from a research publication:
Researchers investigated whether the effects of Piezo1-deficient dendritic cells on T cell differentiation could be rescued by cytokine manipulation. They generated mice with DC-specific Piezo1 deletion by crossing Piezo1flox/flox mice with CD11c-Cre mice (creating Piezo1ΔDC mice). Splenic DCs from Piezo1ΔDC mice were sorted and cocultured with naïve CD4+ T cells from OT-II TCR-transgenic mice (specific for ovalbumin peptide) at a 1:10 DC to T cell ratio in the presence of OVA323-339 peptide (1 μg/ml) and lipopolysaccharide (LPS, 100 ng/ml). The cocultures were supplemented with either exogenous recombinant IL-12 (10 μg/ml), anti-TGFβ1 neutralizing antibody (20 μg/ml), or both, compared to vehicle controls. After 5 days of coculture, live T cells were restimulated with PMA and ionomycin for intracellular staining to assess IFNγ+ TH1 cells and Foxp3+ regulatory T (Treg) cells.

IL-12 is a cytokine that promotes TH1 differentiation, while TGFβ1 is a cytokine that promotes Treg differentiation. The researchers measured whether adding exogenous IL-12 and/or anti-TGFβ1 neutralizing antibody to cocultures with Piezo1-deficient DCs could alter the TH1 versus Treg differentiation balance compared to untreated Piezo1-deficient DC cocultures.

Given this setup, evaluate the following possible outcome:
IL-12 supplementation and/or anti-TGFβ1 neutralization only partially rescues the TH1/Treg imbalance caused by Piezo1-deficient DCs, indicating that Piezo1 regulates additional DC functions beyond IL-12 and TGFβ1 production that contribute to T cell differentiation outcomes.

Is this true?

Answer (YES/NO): NO